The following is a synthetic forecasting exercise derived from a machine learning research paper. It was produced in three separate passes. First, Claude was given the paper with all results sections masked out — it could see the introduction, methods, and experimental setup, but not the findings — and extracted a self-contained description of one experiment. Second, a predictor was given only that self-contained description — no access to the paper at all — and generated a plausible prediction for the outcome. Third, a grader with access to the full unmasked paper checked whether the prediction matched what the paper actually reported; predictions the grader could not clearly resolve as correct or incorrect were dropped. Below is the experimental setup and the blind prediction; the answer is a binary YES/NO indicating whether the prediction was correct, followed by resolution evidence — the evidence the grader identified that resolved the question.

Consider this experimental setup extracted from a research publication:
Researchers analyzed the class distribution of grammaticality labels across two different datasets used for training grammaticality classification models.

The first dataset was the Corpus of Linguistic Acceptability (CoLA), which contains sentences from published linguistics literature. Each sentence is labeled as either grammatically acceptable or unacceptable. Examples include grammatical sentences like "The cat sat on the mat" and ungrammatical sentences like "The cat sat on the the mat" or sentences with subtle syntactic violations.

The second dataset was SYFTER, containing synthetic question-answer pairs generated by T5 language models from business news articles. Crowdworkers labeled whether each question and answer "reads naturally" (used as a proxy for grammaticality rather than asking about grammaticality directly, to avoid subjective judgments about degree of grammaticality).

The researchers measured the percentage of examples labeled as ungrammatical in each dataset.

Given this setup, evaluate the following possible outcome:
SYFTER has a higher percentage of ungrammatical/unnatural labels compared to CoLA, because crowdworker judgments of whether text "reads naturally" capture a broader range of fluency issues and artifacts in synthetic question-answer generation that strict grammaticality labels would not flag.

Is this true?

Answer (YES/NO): NO